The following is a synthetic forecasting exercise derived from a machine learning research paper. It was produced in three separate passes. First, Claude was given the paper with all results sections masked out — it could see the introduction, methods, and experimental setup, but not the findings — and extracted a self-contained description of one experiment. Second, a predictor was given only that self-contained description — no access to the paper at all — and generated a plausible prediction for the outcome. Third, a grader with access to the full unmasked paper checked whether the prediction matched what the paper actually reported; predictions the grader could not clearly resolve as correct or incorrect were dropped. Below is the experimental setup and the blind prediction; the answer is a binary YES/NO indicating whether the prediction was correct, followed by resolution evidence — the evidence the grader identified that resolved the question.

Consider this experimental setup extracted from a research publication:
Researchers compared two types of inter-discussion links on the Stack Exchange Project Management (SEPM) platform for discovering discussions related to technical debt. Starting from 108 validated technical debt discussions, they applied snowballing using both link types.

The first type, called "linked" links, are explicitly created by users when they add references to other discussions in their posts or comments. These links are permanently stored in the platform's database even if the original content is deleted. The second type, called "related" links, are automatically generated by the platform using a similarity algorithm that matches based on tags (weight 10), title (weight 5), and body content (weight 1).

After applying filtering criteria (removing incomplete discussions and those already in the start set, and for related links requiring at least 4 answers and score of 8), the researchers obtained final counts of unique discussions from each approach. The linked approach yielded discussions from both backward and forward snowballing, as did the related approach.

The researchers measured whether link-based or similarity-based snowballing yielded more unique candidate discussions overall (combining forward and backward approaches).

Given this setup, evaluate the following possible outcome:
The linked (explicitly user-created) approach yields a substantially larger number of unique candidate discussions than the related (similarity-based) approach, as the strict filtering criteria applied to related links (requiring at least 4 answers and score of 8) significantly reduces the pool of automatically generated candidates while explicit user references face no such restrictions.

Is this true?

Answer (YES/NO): NO